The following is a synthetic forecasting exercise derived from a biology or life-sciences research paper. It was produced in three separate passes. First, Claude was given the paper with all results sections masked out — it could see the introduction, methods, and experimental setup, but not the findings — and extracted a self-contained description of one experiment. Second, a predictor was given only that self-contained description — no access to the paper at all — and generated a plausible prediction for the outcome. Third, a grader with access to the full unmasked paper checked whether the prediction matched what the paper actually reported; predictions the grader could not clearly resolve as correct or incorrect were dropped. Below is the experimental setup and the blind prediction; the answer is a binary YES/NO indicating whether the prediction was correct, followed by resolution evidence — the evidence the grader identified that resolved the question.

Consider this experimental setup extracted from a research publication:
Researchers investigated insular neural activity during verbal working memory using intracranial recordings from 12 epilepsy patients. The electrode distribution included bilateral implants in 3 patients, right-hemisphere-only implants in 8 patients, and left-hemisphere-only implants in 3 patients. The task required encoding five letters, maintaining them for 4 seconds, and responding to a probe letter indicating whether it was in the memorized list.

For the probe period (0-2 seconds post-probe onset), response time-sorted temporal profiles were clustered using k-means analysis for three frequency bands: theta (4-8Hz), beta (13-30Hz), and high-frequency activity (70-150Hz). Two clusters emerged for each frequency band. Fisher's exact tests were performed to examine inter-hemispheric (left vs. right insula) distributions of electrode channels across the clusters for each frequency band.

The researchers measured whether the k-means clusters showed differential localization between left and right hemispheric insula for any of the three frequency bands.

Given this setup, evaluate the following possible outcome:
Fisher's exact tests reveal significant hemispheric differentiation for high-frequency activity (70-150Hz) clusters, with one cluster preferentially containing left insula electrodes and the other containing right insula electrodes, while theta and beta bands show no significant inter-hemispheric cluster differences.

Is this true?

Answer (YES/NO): NO